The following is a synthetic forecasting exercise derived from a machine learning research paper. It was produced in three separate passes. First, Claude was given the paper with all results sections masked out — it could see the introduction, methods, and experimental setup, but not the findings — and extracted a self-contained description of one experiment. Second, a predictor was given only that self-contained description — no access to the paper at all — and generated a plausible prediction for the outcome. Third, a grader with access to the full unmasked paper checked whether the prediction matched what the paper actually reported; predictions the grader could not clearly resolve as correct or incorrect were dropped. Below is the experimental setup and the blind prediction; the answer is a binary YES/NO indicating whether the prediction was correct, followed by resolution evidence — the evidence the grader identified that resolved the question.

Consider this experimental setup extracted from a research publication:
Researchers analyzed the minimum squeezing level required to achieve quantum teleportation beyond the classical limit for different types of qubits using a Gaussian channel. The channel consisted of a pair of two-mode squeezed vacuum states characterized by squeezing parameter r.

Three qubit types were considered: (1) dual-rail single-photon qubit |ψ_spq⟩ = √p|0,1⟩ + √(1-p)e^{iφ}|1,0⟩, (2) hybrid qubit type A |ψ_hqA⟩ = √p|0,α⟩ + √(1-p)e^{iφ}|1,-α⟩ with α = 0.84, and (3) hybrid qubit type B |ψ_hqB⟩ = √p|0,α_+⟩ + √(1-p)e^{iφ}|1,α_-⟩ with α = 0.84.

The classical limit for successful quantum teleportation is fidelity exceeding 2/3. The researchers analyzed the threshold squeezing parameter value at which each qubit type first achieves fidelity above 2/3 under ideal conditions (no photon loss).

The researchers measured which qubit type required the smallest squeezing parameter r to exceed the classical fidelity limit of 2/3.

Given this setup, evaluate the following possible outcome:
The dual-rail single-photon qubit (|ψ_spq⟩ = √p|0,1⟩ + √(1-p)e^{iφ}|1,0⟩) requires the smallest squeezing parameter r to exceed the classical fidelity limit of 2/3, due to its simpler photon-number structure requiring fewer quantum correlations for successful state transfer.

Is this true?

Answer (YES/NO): NO